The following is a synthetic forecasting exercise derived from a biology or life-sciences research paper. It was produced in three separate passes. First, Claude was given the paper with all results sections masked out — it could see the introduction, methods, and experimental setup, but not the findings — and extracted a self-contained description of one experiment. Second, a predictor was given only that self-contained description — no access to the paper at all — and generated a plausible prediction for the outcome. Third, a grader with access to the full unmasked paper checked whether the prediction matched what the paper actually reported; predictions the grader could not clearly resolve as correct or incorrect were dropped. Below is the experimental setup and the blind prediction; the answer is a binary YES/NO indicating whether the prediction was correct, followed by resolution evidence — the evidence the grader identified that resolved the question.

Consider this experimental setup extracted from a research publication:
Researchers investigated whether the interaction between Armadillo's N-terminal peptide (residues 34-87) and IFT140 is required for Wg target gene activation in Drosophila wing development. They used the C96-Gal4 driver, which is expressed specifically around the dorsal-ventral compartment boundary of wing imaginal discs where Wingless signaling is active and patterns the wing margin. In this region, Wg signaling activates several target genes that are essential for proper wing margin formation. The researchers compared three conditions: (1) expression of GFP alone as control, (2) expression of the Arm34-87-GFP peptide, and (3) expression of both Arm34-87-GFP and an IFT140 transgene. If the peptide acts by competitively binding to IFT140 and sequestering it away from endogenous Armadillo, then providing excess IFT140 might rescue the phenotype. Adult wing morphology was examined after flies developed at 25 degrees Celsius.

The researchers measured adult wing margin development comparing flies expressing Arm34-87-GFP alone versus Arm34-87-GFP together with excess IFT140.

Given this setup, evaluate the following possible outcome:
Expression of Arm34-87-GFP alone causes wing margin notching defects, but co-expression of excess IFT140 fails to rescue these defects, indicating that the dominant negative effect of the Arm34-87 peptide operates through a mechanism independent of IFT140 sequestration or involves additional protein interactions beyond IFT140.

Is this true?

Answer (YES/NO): NO